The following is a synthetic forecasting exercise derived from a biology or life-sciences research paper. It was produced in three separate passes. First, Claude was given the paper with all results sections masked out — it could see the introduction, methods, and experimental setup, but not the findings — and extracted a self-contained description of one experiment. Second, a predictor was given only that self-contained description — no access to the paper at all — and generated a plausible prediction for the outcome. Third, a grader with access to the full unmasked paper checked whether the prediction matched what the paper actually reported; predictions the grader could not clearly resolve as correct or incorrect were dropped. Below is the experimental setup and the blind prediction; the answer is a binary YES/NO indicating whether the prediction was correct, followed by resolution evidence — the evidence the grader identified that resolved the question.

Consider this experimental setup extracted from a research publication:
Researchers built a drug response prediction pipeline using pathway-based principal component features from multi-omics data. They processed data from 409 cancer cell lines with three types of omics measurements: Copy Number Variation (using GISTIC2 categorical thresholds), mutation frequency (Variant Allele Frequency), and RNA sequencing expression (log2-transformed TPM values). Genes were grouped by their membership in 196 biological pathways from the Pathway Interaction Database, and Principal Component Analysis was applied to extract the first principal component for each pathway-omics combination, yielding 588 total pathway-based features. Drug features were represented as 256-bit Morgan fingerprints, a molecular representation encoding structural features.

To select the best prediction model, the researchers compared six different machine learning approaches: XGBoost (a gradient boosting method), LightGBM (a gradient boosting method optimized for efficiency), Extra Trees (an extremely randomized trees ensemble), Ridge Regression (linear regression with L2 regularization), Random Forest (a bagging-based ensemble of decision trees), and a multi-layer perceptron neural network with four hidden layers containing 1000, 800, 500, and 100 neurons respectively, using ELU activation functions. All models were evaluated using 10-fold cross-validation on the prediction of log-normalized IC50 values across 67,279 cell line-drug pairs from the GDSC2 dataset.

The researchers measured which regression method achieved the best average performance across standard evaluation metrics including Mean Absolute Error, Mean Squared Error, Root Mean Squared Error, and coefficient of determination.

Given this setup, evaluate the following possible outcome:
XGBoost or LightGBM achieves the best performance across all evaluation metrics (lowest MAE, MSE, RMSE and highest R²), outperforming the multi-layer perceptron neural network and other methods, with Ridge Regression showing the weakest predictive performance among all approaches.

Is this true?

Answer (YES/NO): NO